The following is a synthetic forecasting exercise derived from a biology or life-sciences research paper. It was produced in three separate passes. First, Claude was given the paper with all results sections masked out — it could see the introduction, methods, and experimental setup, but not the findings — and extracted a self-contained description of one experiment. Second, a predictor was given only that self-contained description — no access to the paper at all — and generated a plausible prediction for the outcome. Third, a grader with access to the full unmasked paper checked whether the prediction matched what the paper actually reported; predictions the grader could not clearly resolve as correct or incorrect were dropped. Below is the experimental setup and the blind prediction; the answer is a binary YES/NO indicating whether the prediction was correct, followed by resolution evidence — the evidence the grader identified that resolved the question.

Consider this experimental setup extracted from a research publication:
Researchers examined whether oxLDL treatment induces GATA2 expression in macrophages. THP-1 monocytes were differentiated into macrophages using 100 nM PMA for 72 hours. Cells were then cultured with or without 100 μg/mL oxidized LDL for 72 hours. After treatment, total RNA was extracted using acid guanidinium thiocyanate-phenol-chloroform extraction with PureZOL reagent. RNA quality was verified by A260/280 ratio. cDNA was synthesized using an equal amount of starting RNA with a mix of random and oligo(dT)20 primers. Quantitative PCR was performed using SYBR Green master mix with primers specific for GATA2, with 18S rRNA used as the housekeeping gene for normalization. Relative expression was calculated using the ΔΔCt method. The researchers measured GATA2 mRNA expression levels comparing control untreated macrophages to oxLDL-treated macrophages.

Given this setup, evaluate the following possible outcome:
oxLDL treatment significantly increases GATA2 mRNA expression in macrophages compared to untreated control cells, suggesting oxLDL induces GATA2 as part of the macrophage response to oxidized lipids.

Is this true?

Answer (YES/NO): NO